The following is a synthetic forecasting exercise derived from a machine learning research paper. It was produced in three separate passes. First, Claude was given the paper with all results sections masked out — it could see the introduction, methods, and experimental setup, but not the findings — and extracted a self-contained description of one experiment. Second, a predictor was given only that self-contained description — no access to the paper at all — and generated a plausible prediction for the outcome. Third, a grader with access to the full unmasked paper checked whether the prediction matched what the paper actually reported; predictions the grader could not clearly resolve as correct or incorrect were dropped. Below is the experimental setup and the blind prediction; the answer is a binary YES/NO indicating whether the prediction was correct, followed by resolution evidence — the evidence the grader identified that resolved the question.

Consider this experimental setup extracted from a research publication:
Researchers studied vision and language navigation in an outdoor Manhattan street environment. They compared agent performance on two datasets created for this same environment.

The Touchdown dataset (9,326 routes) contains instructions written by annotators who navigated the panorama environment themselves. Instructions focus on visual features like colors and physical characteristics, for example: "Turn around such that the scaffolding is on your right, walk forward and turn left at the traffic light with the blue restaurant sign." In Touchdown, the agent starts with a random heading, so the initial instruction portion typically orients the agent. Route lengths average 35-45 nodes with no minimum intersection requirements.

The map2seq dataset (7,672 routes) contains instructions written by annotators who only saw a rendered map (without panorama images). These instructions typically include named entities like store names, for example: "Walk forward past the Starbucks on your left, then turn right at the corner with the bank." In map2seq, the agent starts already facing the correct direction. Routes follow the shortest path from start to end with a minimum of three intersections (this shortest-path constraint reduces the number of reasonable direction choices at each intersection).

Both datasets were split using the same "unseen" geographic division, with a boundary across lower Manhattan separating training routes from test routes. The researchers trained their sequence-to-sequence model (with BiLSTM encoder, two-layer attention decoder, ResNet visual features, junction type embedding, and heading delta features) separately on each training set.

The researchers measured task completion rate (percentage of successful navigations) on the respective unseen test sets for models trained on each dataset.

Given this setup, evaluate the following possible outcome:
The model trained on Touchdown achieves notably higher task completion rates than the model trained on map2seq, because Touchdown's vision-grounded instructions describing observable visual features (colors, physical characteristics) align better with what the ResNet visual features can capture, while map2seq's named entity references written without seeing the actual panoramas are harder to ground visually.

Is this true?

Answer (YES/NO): NO